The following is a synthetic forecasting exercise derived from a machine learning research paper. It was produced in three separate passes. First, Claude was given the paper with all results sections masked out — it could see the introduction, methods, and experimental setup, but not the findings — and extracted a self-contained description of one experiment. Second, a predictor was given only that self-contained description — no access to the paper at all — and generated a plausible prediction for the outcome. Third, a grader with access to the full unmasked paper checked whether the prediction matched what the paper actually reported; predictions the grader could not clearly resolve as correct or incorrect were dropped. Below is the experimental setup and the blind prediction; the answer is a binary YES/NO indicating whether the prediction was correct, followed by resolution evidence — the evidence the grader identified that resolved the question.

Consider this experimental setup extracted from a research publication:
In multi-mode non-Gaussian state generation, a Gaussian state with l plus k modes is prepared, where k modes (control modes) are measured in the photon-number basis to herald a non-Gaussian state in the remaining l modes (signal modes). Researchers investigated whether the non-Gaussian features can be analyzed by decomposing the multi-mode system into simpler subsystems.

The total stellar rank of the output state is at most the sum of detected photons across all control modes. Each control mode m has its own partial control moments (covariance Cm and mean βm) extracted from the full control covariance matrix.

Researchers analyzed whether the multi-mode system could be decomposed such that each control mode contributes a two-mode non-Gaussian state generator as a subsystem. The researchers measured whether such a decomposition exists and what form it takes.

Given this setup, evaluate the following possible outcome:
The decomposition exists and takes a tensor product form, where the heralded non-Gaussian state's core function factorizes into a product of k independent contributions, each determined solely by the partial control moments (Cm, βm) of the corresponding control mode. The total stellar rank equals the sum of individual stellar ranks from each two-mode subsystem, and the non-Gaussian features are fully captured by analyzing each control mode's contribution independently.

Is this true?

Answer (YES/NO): NO